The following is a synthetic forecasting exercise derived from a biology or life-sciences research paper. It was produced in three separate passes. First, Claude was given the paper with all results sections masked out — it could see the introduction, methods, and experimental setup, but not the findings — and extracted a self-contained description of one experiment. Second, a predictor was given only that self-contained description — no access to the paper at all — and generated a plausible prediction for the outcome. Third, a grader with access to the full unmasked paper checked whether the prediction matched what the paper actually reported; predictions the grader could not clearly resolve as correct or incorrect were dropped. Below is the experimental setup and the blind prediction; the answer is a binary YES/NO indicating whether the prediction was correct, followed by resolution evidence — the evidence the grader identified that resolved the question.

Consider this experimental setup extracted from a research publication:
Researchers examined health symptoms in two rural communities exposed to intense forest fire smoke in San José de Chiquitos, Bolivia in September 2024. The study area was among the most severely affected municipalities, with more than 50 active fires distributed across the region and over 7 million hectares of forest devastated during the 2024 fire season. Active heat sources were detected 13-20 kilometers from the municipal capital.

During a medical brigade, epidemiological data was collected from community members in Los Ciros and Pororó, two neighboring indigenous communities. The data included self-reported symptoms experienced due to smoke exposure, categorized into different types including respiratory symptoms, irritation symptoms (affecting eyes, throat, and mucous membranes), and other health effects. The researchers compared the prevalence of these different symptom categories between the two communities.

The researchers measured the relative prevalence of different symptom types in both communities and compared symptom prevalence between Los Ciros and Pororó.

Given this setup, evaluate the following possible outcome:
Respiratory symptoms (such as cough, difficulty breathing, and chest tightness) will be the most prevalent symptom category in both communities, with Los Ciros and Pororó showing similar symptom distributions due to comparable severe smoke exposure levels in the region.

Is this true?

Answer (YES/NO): NO